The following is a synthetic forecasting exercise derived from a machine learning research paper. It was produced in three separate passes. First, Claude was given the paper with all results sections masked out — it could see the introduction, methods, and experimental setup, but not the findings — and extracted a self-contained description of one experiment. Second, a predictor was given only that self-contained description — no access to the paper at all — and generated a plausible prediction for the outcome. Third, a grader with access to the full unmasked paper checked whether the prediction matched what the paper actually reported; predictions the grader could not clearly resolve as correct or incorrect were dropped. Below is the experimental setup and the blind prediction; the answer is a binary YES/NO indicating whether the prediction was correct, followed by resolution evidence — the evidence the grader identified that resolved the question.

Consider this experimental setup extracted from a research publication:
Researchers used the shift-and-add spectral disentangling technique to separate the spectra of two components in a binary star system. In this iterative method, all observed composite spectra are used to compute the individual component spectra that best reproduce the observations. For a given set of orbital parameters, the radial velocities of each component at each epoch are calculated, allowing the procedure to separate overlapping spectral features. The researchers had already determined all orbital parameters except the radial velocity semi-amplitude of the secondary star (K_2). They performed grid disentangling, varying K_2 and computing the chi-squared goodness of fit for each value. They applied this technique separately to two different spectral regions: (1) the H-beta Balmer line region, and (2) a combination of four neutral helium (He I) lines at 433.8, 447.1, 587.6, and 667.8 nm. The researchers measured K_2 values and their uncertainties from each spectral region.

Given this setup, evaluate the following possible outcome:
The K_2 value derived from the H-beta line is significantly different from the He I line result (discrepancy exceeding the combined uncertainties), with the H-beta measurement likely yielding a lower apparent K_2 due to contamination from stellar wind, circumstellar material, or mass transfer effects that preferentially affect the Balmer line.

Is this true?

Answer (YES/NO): NO